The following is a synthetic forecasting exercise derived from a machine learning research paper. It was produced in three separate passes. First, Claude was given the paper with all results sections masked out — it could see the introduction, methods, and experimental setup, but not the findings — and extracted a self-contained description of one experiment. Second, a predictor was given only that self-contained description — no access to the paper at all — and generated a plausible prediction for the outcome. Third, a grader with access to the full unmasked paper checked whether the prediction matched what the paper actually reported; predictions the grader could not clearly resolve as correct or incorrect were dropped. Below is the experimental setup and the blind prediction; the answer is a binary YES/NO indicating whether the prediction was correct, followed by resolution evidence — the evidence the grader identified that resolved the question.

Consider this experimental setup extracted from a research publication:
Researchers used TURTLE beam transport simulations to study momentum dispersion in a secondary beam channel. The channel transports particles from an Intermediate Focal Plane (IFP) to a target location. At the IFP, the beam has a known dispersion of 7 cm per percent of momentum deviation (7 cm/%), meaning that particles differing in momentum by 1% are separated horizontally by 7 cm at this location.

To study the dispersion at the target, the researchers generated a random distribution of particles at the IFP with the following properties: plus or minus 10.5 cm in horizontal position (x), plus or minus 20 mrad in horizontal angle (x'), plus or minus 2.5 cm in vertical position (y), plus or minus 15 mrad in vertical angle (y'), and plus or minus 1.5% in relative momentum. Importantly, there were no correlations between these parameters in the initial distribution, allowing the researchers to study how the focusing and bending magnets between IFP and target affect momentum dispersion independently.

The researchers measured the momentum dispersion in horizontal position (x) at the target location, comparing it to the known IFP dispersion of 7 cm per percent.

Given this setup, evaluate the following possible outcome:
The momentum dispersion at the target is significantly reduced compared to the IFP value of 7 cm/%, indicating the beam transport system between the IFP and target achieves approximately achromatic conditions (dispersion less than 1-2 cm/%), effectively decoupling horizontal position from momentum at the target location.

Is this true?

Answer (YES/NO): NO